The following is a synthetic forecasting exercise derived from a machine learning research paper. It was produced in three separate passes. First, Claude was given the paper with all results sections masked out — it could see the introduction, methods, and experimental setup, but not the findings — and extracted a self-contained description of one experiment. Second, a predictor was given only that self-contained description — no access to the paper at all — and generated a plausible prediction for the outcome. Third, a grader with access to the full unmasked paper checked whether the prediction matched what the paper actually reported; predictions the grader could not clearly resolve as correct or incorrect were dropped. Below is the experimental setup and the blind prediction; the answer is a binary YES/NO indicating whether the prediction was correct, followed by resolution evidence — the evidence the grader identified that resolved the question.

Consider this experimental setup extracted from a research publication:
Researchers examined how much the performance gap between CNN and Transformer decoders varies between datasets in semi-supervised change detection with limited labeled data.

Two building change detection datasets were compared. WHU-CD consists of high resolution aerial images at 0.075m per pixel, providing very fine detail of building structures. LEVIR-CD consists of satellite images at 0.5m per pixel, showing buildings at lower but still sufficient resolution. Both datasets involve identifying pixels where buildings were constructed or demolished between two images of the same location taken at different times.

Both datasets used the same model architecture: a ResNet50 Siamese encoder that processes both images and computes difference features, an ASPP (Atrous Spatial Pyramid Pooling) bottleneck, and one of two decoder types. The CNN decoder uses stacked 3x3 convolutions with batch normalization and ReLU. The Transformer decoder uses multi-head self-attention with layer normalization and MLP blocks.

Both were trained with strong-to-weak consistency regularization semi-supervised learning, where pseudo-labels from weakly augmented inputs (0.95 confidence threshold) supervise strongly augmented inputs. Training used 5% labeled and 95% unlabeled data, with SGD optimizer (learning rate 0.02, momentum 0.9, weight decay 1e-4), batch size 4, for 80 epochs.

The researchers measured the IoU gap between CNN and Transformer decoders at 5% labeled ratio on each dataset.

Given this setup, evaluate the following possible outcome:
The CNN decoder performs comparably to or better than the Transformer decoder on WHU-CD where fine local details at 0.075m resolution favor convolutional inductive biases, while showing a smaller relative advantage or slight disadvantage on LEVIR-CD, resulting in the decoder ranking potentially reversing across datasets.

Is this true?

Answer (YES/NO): NO